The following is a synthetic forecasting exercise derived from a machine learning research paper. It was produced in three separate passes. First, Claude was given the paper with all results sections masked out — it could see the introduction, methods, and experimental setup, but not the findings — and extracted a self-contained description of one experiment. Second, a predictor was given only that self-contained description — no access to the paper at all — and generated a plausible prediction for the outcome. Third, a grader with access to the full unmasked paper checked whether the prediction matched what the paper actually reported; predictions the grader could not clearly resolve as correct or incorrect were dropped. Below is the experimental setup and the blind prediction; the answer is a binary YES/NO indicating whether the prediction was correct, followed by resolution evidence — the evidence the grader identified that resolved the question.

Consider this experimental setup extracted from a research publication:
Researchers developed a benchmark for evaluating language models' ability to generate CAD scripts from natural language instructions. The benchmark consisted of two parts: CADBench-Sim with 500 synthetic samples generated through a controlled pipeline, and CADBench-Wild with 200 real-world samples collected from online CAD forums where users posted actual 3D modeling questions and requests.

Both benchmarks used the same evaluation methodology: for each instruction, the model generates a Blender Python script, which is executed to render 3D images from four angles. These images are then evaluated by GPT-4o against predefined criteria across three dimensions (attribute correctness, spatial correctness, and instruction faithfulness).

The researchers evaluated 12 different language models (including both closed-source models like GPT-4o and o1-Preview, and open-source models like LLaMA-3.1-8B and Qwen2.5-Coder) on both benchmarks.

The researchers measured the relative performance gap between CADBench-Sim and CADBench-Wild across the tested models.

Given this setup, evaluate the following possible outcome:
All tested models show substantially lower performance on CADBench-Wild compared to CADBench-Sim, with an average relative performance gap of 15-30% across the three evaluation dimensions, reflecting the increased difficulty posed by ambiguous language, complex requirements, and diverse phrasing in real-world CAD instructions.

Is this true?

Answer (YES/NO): NO